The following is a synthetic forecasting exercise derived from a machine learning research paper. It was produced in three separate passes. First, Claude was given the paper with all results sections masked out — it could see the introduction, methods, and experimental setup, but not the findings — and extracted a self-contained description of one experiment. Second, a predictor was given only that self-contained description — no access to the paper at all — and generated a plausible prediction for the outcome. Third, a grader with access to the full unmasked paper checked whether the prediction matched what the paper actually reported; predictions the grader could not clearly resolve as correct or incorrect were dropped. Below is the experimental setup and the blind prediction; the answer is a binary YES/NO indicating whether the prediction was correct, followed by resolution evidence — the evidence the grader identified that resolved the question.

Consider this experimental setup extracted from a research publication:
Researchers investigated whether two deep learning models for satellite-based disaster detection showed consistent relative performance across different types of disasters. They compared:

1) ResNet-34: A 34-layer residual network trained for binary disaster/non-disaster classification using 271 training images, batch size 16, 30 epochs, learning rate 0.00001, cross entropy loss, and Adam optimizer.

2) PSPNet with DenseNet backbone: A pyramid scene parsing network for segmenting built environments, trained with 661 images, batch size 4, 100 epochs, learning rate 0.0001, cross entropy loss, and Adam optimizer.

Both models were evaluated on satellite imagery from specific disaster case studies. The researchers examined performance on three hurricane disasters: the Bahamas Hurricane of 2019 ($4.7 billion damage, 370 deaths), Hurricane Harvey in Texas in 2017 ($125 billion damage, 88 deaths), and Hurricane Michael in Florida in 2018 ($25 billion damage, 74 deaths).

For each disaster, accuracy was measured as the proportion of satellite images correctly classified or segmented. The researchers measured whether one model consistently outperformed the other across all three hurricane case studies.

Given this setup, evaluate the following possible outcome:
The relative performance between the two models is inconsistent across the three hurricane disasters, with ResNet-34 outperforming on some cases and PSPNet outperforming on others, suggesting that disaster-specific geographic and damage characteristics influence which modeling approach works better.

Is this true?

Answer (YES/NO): YES